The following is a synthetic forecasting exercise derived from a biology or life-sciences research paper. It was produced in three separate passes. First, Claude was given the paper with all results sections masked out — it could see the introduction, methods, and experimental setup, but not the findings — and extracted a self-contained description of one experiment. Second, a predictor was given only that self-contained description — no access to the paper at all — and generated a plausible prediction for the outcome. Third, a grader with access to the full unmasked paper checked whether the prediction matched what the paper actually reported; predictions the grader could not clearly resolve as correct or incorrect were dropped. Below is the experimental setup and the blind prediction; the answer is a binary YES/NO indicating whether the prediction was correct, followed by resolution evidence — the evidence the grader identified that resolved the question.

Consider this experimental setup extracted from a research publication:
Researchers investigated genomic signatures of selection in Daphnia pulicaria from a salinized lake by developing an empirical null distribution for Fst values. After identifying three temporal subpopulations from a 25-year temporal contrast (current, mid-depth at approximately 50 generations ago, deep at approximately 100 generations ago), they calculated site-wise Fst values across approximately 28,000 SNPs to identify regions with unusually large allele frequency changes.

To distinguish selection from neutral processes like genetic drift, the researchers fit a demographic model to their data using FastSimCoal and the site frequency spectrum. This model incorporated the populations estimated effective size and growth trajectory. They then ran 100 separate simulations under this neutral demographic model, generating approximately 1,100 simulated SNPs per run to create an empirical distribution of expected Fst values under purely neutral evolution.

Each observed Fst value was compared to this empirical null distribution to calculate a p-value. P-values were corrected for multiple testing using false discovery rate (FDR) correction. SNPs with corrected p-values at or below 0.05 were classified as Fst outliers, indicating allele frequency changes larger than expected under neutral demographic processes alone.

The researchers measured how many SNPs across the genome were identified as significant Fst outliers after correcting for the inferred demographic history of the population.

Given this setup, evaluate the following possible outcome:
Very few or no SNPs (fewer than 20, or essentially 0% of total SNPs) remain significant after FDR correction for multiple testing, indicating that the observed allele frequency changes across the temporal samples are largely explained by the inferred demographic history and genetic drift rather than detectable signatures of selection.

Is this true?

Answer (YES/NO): NO